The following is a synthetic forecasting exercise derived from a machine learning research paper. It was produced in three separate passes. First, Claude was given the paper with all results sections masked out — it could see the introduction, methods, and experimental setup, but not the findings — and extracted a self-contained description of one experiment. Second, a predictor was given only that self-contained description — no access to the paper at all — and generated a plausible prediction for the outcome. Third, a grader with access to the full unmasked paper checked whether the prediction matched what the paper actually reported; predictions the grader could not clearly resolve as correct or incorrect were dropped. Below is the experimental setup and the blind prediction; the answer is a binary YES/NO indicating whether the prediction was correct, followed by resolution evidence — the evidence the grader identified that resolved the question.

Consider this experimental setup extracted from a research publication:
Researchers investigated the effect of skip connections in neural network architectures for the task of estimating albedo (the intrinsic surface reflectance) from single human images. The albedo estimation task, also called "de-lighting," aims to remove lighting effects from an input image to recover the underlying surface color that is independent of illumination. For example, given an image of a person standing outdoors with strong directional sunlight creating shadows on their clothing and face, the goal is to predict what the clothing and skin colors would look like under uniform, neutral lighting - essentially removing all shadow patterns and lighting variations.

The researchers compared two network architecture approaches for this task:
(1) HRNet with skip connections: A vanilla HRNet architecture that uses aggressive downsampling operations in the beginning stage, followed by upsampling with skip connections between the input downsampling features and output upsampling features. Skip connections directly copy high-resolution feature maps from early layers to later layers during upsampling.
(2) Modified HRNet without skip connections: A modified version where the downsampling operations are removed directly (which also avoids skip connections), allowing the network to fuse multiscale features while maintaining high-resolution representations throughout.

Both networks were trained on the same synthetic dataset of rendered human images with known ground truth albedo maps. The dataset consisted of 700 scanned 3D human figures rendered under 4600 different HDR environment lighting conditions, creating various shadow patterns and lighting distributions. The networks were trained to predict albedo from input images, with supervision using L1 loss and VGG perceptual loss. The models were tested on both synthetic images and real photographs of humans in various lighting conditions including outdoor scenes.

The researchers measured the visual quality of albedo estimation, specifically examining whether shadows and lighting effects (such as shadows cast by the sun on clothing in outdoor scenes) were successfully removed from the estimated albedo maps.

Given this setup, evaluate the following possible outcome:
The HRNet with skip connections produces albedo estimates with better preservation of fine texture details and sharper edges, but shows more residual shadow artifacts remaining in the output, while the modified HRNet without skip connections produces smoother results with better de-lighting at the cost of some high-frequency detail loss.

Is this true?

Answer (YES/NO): NO